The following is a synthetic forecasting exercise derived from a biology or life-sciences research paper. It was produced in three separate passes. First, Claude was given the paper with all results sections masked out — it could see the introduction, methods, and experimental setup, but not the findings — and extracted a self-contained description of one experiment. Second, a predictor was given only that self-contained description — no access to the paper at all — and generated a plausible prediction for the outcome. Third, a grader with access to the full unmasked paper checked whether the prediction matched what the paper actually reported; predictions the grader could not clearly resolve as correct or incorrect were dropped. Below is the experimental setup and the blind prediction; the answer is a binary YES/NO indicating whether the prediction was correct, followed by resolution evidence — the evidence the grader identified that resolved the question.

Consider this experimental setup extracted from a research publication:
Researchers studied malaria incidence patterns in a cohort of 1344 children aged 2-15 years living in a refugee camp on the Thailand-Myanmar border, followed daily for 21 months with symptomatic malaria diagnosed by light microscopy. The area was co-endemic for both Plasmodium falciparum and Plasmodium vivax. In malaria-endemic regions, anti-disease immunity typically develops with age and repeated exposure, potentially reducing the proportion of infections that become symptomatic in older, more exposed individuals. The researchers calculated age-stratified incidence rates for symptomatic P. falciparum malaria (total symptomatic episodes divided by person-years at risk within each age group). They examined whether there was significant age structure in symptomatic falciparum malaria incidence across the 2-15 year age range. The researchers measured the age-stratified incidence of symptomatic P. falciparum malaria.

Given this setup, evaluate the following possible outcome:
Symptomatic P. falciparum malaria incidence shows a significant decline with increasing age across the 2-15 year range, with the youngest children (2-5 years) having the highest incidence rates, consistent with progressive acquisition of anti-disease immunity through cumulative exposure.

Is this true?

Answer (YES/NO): NO